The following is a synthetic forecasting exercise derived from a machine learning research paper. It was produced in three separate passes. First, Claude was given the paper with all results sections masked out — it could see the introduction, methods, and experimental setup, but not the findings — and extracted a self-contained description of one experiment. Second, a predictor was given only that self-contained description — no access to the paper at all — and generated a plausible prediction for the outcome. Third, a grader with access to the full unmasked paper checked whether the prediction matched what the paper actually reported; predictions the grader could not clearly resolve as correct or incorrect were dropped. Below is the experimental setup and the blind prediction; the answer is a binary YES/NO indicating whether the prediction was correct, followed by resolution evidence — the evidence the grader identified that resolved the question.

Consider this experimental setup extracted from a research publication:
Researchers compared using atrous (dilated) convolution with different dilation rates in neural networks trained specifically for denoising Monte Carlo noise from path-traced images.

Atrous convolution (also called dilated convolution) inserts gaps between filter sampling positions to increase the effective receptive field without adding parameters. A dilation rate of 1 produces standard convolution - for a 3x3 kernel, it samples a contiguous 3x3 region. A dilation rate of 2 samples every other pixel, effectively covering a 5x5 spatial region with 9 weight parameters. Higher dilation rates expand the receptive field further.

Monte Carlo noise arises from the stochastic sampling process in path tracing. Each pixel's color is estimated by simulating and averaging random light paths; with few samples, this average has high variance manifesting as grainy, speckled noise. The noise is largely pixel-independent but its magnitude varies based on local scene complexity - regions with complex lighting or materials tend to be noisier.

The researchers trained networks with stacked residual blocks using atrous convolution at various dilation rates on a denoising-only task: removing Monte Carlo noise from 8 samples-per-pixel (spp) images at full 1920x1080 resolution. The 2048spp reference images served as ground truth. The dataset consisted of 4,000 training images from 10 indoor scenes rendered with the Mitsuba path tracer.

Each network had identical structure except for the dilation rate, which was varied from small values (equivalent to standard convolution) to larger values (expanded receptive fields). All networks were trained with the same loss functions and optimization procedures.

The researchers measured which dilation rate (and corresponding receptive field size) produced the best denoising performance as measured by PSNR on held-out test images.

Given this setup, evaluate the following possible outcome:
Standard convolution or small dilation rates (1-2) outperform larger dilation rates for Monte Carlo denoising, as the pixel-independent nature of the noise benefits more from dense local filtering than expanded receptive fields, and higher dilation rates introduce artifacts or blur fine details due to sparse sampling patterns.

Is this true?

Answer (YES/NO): NO